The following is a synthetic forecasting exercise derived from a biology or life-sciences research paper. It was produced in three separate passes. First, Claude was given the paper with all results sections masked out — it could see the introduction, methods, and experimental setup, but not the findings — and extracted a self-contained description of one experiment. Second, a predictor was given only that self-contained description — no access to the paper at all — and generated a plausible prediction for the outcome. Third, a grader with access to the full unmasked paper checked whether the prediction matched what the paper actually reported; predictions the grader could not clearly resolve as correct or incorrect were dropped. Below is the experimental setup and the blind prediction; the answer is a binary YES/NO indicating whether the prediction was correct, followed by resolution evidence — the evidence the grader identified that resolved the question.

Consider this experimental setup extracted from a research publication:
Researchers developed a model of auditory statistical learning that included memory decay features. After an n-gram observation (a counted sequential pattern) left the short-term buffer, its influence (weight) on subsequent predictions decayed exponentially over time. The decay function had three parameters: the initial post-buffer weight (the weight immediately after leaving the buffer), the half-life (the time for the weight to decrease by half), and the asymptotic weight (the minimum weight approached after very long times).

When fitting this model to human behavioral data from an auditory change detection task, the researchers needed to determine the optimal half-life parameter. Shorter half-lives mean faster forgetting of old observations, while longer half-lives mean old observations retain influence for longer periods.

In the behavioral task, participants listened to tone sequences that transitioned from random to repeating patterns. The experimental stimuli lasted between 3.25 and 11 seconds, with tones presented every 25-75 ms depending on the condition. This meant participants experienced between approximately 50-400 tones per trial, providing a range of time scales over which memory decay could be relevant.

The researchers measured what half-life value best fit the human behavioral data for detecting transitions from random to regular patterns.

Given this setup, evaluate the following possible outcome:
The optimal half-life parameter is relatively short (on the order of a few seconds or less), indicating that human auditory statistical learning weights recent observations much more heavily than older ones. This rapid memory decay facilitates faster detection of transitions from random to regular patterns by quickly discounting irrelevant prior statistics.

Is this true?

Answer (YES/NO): NO